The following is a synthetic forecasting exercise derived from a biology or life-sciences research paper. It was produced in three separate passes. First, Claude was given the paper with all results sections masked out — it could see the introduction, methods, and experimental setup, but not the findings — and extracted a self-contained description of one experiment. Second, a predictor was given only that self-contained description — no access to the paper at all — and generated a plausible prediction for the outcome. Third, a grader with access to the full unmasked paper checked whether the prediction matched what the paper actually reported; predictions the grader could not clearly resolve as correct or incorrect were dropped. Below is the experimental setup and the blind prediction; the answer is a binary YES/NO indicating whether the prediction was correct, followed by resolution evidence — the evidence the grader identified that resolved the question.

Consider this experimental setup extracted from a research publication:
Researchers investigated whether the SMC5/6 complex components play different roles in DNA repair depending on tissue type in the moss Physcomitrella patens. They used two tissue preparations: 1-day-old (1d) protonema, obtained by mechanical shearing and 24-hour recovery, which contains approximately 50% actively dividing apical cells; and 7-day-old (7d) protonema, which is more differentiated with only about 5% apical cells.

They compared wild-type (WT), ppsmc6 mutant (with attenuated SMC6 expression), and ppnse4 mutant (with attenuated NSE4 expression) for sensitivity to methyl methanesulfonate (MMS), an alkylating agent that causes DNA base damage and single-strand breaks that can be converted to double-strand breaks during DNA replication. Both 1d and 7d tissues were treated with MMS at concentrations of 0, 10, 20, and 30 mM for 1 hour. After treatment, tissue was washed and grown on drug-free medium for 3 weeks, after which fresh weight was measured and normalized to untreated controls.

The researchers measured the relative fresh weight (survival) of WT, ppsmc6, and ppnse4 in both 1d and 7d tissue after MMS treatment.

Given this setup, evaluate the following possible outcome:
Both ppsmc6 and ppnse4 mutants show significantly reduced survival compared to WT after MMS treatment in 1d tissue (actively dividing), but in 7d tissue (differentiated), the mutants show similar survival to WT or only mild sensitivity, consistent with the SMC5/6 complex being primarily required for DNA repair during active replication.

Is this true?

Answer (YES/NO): NO